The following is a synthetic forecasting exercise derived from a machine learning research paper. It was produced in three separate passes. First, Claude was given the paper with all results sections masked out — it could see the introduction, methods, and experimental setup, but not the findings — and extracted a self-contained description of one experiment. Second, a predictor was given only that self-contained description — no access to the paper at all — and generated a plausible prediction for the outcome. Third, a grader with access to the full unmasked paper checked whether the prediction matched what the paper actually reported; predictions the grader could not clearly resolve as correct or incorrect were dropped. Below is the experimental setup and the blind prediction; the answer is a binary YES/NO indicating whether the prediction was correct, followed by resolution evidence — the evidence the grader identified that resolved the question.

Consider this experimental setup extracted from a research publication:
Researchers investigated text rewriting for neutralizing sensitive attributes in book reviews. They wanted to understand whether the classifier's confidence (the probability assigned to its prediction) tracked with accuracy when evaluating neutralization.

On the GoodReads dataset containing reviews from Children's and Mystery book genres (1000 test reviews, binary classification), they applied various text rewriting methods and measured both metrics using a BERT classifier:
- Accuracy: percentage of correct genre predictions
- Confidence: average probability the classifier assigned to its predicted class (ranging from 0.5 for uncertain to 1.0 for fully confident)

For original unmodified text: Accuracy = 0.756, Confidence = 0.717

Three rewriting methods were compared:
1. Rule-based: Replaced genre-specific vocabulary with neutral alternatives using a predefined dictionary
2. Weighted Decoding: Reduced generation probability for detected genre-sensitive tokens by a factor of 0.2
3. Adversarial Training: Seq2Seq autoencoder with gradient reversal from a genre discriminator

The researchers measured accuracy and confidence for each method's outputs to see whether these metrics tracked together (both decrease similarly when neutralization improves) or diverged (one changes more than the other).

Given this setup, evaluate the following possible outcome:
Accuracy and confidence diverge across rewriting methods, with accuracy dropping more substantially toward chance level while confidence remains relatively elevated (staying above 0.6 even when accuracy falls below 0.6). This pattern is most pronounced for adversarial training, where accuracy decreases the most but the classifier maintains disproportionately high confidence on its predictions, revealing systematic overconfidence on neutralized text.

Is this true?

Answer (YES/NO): NO